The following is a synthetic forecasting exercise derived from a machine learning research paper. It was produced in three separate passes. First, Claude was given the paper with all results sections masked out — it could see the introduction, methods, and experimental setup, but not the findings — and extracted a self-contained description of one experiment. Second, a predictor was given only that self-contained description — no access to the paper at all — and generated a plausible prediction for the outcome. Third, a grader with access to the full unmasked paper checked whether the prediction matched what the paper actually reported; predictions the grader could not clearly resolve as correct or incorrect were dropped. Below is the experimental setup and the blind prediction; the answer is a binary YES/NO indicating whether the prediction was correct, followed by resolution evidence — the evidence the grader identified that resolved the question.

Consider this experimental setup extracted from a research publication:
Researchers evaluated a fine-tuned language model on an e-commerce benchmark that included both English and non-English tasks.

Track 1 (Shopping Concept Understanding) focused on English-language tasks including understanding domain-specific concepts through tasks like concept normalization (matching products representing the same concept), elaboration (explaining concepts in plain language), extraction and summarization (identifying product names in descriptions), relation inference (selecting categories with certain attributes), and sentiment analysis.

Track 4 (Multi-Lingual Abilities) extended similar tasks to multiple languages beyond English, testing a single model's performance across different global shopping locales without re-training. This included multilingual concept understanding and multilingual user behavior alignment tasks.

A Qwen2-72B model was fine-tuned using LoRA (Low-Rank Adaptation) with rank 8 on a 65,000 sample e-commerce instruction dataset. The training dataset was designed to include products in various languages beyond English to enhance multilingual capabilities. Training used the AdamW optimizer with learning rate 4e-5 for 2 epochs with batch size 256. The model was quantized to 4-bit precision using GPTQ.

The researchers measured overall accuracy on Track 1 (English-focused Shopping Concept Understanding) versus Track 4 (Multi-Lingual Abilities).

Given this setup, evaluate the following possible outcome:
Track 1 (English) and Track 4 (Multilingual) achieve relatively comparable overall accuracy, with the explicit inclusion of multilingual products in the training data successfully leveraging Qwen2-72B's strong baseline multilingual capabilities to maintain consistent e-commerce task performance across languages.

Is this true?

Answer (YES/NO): NO